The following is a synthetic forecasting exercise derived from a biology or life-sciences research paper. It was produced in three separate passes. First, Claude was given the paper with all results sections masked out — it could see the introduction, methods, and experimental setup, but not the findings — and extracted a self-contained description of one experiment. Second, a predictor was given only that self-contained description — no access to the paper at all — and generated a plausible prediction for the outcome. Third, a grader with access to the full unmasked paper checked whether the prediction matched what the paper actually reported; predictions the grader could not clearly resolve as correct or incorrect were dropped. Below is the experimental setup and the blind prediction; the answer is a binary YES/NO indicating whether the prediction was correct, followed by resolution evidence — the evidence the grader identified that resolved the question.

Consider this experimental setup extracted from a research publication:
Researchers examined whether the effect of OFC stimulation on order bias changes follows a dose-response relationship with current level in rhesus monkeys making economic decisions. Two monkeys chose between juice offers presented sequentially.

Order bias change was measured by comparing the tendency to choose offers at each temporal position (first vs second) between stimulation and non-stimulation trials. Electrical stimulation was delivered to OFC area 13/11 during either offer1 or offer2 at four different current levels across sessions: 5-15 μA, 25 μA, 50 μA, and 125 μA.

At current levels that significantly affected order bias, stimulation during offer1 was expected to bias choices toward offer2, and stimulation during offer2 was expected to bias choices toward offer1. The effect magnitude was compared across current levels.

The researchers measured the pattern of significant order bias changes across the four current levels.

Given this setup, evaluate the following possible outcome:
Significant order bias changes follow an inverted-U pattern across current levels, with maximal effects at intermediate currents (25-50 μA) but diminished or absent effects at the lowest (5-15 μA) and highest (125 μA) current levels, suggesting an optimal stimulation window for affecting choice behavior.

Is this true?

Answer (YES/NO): NO